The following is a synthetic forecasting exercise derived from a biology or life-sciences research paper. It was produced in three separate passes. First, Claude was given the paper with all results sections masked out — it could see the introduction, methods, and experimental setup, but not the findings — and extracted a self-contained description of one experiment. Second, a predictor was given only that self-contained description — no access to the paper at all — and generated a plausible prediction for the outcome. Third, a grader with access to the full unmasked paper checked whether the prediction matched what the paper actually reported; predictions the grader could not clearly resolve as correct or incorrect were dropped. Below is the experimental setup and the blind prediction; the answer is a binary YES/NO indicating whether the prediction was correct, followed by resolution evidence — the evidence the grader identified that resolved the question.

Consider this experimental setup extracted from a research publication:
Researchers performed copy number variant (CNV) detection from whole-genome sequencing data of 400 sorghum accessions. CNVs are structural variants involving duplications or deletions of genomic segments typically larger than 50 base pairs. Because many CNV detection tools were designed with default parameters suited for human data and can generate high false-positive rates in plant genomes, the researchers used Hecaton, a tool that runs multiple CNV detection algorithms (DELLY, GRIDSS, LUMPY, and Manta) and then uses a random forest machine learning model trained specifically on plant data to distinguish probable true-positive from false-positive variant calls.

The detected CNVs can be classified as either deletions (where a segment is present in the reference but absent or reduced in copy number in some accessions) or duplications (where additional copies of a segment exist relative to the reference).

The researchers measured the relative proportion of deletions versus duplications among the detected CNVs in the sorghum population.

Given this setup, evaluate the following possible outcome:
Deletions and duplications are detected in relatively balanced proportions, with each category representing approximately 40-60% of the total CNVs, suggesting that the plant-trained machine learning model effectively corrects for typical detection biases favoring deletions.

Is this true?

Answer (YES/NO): NO